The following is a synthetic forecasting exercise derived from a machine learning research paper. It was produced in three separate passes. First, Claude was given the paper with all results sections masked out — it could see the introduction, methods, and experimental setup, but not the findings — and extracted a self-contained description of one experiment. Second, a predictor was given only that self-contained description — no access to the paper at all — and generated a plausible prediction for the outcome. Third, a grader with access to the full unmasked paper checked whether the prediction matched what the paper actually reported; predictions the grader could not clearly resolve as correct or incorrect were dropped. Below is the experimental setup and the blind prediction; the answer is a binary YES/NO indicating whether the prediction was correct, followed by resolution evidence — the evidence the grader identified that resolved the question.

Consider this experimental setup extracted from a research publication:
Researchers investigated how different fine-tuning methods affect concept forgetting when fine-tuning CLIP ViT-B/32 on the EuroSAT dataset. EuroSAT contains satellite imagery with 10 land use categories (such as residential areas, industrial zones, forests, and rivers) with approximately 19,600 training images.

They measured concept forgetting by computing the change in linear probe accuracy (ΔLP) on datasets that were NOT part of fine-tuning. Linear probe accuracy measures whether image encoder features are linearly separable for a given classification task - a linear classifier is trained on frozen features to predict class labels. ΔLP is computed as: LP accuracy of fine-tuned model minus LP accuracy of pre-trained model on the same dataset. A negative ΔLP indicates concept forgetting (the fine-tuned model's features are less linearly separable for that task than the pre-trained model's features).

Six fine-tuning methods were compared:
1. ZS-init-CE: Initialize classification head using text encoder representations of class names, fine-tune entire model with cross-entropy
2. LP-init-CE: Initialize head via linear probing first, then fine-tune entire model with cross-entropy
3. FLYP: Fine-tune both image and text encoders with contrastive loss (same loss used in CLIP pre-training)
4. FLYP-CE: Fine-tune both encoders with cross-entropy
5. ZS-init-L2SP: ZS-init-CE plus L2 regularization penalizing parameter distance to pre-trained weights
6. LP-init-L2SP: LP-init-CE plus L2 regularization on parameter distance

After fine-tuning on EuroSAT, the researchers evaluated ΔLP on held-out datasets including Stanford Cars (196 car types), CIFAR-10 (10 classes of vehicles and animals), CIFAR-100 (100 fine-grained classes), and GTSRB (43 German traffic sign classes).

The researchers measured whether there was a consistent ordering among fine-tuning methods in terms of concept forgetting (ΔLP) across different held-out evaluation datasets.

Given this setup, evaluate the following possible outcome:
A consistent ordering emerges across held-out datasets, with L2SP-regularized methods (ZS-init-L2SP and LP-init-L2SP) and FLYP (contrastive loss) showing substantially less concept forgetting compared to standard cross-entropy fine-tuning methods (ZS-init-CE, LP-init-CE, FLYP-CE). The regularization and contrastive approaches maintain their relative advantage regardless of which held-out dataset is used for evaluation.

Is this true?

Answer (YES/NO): NO